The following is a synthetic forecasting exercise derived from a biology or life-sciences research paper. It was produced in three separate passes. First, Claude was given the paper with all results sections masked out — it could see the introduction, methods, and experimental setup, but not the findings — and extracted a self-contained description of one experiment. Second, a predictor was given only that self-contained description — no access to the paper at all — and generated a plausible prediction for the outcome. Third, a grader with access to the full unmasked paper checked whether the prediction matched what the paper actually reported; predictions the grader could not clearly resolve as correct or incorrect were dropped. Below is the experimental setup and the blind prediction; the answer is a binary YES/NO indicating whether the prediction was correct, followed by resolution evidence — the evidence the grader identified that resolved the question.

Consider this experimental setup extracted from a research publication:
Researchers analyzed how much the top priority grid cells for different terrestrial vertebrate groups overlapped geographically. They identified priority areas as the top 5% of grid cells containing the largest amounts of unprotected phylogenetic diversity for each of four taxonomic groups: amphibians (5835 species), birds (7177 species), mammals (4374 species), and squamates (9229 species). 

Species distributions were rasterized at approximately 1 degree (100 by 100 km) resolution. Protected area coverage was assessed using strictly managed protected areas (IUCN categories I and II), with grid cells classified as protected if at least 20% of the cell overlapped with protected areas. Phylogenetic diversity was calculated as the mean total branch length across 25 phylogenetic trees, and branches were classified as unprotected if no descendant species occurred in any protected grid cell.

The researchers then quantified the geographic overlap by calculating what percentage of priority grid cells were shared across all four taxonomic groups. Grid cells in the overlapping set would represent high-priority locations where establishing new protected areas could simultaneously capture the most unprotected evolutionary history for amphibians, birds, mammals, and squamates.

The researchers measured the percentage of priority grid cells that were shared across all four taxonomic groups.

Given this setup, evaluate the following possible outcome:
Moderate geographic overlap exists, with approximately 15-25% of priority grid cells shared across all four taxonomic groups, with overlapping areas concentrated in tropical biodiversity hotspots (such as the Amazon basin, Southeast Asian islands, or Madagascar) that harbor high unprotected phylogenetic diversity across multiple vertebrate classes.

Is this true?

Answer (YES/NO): NO